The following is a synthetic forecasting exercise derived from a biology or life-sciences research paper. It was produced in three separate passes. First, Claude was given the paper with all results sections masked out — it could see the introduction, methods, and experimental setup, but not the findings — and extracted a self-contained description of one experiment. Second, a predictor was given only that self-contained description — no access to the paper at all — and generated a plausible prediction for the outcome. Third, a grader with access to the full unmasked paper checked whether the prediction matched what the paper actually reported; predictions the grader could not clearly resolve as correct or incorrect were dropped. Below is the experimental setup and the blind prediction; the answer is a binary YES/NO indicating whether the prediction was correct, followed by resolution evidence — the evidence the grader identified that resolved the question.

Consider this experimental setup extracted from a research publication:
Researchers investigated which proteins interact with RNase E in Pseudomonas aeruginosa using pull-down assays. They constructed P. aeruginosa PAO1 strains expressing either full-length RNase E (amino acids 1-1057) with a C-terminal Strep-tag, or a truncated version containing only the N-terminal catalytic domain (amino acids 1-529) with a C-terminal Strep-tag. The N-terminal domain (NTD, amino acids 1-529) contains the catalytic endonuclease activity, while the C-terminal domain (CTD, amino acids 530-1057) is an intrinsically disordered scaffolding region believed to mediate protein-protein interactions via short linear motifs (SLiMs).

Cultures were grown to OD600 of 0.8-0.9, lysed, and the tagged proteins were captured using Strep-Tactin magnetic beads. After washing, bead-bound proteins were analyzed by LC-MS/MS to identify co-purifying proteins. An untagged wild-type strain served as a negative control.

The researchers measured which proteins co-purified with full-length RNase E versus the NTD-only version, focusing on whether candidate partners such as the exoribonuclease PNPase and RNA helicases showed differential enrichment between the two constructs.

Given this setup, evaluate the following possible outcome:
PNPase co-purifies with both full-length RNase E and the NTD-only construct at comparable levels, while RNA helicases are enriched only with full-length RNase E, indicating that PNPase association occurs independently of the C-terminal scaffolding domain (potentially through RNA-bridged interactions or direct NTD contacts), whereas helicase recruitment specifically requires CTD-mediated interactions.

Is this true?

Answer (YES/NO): NO